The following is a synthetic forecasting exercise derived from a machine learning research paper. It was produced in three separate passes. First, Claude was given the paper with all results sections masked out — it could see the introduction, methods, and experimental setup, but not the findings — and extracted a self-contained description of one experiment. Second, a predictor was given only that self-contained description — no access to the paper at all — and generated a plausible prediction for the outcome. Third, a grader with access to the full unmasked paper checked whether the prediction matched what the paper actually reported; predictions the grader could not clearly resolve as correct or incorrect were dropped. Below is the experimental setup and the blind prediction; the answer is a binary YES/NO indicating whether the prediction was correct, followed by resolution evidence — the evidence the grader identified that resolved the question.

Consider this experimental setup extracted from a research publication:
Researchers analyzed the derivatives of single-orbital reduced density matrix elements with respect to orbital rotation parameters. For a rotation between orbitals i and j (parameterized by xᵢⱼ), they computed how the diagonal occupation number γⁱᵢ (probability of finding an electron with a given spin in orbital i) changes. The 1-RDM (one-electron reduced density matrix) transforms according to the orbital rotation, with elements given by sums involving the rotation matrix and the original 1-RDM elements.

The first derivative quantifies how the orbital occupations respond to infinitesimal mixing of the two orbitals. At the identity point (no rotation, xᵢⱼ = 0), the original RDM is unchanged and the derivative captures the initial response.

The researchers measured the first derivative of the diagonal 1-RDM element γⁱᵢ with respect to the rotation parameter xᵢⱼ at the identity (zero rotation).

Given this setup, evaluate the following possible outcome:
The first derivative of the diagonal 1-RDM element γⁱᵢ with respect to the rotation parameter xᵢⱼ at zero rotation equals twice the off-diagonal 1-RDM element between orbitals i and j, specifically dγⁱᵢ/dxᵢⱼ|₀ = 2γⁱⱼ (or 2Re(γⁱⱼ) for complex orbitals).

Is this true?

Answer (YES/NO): YES